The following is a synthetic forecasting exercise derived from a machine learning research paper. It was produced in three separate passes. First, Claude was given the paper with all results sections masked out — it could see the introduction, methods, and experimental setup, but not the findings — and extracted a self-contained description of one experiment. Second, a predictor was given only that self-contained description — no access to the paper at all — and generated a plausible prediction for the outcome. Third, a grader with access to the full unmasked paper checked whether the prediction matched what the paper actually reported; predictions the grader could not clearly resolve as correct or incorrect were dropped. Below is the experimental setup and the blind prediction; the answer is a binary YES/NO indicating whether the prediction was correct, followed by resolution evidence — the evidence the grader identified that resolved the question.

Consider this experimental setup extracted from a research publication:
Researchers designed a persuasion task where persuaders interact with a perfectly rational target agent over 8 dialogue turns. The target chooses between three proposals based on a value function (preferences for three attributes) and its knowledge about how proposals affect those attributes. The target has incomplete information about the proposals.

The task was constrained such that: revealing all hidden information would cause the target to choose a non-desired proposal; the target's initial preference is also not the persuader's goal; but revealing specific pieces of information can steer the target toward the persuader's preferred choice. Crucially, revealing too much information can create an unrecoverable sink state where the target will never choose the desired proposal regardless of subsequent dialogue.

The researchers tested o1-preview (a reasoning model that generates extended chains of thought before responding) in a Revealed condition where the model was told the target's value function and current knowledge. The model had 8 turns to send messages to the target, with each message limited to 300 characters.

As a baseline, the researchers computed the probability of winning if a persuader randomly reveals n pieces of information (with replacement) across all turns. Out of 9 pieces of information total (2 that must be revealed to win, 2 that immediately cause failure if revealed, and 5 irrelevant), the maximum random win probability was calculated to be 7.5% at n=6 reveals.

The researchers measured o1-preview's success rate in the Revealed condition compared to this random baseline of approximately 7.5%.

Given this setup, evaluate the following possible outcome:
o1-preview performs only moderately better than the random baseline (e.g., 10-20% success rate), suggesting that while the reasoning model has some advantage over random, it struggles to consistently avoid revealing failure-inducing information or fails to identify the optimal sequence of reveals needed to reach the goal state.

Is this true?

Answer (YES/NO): NO